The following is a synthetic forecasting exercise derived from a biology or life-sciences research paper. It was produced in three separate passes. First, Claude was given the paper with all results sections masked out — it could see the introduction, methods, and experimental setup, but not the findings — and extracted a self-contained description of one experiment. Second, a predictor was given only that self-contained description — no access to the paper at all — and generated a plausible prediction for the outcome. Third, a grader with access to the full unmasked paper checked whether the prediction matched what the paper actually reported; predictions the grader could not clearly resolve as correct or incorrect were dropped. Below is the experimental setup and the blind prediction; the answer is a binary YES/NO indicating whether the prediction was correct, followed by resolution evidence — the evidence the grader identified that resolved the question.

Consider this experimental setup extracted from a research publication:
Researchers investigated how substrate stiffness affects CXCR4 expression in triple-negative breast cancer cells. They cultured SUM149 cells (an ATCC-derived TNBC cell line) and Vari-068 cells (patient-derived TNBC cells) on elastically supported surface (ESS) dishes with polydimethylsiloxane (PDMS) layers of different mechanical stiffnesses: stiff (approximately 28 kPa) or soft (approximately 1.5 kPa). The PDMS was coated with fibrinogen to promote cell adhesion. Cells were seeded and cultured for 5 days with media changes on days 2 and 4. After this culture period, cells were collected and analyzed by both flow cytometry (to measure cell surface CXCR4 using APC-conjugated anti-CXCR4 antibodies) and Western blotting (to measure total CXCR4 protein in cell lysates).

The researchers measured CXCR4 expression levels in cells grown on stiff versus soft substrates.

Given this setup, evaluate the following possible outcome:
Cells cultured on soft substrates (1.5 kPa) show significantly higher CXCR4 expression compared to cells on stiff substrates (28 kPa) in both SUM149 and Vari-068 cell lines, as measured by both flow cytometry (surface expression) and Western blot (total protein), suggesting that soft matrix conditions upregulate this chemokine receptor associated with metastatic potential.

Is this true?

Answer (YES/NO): NO